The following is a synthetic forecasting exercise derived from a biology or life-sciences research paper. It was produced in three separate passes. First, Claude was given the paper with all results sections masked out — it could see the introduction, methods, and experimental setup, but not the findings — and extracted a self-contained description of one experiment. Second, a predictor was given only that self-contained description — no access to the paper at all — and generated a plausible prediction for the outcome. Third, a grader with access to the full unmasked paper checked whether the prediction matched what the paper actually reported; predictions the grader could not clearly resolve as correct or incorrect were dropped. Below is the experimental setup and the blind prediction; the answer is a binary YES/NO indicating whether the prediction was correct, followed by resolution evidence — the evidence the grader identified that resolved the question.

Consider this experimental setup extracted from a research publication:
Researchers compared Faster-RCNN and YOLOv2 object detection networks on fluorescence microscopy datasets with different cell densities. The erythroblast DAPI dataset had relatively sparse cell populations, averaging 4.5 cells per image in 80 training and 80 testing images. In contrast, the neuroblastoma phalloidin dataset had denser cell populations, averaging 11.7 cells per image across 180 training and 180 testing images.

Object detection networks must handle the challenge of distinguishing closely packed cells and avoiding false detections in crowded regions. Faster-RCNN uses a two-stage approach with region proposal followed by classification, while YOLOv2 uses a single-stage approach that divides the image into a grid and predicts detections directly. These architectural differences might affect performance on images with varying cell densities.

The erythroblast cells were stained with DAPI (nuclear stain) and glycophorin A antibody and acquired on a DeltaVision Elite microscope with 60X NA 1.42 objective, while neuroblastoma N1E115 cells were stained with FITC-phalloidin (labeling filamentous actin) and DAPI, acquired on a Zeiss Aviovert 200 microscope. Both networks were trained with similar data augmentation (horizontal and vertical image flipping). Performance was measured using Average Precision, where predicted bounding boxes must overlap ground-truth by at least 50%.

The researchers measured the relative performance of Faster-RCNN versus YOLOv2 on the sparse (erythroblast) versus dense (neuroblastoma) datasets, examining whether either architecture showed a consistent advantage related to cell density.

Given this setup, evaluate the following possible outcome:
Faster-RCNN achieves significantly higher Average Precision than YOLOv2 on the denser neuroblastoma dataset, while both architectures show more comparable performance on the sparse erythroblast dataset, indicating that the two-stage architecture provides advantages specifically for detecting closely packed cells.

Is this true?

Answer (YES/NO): NO